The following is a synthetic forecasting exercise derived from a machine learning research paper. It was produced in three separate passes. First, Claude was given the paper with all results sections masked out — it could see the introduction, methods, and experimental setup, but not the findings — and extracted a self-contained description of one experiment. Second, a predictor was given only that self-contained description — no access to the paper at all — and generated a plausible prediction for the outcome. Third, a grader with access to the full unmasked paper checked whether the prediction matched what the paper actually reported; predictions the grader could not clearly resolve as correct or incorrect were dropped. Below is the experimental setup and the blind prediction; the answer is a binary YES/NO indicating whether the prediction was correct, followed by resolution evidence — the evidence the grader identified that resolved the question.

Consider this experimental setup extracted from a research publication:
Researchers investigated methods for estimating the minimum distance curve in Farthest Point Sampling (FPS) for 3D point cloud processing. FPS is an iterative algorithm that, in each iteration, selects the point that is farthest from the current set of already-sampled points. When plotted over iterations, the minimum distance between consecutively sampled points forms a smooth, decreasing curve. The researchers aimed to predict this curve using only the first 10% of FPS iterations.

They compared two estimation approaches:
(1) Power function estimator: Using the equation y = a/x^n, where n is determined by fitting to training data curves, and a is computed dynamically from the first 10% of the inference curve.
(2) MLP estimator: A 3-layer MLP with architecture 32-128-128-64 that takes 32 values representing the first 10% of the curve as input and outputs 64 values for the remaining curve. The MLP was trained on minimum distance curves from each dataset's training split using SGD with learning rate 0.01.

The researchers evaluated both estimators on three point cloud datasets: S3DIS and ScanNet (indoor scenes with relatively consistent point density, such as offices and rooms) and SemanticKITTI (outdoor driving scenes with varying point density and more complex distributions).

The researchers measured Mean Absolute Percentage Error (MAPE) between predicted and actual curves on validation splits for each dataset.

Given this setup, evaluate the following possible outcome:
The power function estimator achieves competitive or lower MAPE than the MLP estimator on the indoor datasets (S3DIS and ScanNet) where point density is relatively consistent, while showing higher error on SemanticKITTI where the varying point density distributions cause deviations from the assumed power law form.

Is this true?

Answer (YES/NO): NO